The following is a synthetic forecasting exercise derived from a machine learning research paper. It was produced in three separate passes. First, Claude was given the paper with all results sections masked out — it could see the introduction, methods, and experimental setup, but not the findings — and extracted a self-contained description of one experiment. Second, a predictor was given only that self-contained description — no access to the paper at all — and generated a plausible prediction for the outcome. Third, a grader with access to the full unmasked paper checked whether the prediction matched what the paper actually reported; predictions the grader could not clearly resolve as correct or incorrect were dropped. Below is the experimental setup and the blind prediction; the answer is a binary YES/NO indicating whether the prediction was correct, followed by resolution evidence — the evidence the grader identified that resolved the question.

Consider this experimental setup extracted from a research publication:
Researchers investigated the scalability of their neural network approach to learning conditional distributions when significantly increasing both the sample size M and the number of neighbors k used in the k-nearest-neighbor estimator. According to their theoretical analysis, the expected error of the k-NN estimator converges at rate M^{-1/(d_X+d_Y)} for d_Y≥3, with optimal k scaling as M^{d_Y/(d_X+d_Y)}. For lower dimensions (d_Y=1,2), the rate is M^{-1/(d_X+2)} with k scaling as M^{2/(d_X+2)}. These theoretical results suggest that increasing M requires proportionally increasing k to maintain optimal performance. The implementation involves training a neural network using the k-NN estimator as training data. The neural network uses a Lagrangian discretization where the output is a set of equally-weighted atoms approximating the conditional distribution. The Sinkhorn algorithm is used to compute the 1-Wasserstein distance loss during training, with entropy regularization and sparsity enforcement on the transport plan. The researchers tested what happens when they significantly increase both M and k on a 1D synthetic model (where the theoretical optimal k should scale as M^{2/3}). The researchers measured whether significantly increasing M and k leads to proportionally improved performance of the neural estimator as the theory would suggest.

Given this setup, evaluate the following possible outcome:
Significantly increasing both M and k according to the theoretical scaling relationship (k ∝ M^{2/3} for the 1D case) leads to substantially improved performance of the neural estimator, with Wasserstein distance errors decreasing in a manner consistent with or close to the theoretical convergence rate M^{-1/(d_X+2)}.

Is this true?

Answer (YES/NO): NO